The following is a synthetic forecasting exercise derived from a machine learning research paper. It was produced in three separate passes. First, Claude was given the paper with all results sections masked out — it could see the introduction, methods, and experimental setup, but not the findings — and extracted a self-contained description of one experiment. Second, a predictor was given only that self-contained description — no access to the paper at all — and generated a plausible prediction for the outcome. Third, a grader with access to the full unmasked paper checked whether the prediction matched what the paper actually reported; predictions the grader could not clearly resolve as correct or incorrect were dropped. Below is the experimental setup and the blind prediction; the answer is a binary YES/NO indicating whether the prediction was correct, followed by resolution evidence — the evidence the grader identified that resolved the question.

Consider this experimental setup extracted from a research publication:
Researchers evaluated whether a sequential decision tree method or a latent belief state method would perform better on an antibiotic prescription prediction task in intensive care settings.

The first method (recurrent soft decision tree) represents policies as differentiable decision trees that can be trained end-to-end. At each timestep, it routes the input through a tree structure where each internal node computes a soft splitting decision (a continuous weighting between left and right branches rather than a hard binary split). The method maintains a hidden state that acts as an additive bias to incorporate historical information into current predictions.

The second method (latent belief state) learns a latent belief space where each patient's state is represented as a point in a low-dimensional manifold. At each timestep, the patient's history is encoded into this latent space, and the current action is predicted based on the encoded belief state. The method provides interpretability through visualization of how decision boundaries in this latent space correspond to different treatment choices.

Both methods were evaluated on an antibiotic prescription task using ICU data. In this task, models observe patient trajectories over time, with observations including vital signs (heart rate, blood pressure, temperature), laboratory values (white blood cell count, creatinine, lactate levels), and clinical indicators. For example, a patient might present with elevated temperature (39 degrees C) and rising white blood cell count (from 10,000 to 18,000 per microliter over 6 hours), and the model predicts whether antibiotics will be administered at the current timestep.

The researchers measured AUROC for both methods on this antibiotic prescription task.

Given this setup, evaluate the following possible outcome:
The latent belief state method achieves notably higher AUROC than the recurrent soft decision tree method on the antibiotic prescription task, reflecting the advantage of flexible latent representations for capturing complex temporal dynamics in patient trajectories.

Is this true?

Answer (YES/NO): NO